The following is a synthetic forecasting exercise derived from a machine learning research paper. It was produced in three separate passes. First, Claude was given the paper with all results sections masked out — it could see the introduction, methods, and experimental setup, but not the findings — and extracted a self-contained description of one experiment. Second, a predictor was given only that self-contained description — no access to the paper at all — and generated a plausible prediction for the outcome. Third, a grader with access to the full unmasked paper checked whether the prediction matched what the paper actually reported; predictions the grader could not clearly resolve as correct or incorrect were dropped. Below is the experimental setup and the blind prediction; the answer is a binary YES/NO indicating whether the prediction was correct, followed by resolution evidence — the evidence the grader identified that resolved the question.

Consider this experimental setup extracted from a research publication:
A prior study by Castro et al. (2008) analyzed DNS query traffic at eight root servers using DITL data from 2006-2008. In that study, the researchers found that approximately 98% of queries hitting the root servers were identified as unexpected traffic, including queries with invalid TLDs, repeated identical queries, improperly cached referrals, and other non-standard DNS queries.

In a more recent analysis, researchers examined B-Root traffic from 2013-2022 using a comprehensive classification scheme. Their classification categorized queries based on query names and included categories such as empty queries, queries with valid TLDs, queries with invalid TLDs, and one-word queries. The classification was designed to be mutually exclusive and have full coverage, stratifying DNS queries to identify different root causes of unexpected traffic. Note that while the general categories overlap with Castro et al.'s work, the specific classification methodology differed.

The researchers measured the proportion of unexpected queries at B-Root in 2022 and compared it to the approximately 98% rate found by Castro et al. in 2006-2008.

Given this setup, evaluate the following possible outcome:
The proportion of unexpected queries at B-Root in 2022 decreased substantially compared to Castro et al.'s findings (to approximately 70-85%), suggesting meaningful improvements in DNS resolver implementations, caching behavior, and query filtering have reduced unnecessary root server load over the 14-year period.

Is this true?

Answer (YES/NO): NO